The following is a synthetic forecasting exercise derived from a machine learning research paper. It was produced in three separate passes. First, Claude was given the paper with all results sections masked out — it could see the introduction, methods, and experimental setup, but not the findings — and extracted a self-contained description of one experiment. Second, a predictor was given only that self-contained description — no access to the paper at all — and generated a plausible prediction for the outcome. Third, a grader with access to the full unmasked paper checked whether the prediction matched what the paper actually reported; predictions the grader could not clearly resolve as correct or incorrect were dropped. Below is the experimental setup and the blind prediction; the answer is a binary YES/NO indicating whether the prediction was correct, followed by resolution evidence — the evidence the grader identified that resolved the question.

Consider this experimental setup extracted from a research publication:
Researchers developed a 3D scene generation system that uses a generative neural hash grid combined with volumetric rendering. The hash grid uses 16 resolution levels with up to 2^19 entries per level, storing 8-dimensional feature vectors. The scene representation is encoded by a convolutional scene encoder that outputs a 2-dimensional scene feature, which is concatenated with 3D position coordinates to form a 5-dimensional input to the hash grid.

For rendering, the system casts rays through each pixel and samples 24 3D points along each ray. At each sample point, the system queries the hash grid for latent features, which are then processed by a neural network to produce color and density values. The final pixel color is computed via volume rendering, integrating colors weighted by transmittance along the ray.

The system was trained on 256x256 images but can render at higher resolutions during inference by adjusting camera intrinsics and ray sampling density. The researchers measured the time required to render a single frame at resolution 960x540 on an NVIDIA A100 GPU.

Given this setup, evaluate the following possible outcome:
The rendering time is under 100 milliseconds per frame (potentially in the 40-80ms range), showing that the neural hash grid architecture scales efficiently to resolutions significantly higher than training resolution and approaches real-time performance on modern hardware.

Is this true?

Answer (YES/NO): NO